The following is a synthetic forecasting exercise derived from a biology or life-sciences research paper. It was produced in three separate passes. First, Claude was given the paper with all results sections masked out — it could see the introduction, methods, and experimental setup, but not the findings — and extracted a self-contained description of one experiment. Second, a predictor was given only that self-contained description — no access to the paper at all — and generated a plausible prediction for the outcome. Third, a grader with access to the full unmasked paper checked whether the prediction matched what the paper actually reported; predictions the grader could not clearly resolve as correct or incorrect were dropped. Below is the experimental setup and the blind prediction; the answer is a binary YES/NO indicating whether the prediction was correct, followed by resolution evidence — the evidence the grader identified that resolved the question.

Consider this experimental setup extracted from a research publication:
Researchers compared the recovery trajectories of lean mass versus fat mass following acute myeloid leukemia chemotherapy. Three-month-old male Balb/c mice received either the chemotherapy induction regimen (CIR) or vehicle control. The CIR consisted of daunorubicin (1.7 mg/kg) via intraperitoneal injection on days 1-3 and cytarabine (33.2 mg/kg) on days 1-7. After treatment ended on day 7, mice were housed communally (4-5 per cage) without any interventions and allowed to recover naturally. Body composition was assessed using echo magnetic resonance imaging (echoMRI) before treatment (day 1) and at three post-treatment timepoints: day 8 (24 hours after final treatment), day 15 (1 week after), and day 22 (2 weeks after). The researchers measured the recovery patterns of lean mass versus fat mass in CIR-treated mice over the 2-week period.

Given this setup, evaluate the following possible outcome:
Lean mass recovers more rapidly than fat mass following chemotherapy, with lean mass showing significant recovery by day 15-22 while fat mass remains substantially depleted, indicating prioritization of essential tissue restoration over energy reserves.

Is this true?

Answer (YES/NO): NO